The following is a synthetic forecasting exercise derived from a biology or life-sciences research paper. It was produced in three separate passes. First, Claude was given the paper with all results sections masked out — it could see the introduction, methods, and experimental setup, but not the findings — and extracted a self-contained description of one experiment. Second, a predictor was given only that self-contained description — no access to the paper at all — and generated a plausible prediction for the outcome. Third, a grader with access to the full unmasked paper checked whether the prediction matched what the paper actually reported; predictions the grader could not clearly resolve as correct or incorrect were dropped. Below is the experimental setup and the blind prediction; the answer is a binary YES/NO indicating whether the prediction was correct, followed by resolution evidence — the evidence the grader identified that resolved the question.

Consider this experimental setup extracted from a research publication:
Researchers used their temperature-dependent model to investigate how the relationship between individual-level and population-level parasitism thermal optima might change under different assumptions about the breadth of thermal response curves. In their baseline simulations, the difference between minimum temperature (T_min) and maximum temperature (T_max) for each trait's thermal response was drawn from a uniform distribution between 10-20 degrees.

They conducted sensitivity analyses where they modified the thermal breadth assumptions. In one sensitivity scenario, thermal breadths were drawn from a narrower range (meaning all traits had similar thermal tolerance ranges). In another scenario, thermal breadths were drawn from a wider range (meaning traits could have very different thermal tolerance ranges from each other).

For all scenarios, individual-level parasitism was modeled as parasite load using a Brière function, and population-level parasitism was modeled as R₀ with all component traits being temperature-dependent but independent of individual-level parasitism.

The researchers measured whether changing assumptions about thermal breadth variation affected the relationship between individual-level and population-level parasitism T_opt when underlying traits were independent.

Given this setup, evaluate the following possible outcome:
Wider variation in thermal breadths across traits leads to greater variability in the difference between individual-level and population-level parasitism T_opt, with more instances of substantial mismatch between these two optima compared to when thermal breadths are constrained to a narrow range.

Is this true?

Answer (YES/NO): NO